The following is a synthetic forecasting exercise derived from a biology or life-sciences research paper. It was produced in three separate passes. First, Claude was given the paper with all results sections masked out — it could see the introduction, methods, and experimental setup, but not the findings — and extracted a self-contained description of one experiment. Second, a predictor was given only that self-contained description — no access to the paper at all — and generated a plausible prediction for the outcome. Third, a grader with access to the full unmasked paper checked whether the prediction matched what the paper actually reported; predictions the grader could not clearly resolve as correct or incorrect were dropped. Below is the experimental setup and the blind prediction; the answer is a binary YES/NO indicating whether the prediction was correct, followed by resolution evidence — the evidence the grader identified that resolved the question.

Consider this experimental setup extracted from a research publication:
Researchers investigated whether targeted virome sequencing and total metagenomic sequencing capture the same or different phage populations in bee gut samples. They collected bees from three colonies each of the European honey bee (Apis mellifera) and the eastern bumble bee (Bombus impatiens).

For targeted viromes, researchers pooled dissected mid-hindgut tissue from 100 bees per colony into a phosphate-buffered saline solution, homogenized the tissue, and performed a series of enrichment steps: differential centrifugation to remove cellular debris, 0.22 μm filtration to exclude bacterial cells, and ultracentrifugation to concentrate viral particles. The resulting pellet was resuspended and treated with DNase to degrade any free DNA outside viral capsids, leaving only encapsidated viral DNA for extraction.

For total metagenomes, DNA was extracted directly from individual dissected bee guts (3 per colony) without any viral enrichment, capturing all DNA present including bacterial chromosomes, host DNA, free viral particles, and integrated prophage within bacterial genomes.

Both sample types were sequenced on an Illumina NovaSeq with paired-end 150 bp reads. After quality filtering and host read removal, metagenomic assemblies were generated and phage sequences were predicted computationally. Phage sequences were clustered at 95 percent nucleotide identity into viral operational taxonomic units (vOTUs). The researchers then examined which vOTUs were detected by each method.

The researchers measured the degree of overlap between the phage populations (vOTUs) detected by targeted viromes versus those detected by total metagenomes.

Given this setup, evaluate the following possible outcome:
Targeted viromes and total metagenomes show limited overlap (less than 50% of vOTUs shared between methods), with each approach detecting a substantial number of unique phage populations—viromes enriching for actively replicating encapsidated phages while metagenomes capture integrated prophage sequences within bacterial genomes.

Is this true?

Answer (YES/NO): YES